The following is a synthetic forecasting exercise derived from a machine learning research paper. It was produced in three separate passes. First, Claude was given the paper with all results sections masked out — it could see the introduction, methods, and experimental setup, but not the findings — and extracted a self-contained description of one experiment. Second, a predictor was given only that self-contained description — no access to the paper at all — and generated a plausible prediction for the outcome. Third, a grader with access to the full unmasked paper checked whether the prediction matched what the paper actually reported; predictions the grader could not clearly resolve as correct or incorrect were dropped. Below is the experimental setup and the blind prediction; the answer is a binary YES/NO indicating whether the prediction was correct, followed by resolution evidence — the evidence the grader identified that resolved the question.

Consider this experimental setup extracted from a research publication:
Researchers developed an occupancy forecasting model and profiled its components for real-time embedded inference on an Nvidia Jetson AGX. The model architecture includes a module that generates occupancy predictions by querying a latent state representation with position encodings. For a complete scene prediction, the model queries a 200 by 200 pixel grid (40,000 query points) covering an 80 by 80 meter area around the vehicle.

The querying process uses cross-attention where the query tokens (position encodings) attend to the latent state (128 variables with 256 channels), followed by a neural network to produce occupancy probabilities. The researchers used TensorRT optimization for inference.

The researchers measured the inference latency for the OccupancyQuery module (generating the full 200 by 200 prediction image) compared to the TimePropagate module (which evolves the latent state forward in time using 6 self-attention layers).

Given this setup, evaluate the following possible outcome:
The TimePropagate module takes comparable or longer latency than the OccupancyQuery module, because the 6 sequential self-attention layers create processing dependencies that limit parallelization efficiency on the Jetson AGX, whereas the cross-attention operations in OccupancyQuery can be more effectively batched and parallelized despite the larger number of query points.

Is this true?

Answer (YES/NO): NO